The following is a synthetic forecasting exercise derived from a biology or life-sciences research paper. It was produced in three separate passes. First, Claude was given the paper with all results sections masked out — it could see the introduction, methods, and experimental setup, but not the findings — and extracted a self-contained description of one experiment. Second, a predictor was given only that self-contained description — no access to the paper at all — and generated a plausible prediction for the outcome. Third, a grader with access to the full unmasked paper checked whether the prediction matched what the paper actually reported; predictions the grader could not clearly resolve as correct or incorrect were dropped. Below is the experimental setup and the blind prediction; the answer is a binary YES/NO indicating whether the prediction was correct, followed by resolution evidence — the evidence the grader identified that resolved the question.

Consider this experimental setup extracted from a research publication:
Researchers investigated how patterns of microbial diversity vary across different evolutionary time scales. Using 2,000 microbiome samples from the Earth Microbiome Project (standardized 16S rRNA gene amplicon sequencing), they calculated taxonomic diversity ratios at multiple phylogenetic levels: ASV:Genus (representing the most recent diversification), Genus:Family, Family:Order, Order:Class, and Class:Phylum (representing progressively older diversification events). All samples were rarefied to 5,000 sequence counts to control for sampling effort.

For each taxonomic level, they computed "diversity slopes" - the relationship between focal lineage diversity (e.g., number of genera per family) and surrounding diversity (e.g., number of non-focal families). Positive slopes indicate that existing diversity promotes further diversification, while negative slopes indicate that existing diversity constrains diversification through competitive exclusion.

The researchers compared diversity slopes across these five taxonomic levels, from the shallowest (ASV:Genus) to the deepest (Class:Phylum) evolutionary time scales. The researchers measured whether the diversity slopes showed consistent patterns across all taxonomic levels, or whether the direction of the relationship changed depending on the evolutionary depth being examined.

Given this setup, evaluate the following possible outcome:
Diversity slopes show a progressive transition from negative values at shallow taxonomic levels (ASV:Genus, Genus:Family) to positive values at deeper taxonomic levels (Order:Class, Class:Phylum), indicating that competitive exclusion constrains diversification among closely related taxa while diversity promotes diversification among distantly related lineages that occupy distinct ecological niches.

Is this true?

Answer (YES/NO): NO